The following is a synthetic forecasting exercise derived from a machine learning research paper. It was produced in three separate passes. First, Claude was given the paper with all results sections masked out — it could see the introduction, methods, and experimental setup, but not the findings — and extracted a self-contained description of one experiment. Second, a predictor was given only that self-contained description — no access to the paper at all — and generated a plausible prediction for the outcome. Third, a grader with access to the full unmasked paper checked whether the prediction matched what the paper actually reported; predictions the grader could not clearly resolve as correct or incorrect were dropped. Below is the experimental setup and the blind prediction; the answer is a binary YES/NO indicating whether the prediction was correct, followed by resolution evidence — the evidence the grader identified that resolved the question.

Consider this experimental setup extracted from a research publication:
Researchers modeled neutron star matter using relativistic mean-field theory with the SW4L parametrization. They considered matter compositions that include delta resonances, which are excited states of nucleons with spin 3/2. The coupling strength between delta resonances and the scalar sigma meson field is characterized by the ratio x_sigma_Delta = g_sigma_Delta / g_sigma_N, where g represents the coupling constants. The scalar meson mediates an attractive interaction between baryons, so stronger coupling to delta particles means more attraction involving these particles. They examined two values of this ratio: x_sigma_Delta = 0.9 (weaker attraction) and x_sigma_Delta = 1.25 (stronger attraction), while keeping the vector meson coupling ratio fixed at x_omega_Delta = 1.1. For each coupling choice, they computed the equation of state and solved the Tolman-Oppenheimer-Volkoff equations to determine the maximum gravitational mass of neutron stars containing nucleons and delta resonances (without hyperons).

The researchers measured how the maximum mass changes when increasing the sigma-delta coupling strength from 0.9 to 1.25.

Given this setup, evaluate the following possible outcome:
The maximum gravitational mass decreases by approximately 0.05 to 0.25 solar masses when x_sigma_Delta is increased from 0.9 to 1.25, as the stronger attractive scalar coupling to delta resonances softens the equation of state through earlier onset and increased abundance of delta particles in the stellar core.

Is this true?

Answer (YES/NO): YES